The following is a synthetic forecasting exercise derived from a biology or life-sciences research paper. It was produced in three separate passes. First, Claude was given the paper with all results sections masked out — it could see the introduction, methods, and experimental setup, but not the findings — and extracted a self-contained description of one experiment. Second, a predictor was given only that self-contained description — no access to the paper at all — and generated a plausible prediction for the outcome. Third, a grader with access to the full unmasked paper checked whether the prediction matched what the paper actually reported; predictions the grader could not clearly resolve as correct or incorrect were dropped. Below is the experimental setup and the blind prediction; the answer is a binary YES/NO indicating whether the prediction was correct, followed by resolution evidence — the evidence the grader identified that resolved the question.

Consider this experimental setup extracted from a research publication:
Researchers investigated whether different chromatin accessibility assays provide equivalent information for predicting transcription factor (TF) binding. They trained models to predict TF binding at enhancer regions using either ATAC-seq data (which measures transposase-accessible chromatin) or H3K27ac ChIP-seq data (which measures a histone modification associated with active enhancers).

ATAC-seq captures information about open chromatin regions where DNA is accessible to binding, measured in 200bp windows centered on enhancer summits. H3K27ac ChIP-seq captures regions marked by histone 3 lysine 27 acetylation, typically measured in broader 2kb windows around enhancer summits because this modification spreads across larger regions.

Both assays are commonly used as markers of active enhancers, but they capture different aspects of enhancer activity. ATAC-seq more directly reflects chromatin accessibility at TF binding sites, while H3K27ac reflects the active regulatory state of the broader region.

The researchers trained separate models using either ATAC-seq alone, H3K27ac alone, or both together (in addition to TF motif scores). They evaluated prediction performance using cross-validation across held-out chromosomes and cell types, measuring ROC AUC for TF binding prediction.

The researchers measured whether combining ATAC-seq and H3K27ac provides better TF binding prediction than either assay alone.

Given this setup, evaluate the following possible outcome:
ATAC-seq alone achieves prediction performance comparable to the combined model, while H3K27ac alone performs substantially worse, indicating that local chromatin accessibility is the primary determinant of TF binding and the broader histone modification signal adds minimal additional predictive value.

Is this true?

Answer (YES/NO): NO